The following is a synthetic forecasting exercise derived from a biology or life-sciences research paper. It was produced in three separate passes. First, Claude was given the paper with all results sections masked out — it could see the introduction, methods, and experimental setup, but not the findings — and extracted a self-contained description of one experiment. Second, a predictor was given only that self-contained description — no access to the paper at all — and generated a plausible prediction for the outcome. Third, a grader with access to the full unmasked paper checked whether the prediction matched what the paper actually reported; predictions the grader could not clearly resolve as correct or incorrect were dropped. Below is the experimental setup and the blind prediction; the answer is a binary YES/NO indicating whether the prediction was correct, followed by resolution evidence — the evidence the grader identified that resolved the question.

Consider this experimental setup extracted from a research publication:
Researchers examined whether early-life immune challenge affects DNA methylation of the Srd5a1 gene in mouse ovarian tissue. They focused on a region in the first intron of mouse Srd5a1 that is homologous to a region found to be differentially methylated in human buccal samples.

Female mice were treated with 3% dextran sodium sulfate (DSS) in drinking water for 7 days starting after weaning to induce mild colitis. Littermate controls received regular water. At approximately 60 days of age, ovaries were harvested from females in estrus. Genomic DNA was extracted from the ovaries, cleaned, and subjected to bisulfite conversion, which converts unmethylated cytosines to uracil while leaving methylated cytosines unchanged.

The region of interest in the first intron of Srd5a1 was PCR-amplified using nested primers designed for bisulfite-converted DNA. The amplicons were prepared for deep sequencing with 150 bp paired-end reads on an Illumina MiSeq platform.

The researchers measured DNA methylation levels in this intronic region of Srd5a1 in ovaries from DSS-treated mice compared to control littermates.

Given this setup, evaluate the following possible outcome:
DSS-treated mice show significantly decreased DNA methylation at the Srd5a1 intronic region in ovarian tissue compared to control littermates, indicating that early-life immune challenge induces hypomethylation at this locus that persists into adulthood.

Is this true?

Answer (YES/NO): NO